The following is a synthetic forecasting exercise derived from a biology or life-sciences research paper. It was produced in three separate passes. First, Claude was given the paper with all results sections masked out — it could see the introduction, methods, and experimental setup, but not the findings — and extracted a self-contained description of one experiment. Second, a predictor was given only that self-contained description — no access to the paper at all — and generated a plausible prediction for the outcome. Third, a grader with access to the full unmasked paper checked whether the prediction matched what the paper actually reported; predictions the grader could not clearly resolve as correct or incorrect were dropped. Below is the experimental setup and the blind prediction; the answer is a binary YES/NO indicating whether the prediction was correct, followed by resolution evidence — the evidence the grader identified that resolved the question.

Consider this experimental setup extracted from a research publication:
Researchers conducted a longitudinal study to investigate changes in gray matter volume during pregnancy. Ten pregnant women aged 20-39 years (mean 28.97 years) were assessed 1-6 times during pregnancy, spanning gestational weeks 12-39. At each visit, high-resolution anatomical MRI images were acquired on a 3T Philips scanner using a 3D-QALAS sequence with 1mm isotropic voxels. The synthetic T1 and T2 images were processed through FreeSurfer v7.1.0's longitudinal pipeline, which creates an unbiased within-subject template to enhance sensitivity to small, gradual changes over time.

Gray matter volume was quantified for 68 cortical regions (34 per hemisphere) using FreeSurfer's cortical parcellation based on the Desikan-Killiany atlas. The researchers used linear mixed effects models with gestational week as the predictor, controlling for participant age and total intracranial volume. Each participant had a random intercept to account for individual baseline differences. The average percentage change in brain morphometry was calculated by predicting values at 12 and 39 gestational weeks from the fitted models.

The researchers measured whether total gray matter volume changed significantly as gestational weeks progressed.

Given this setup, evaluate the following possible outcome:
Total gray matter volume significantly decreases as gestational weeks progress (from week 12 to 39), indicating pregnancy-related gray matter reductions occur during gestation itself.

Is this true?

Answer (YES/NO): YES